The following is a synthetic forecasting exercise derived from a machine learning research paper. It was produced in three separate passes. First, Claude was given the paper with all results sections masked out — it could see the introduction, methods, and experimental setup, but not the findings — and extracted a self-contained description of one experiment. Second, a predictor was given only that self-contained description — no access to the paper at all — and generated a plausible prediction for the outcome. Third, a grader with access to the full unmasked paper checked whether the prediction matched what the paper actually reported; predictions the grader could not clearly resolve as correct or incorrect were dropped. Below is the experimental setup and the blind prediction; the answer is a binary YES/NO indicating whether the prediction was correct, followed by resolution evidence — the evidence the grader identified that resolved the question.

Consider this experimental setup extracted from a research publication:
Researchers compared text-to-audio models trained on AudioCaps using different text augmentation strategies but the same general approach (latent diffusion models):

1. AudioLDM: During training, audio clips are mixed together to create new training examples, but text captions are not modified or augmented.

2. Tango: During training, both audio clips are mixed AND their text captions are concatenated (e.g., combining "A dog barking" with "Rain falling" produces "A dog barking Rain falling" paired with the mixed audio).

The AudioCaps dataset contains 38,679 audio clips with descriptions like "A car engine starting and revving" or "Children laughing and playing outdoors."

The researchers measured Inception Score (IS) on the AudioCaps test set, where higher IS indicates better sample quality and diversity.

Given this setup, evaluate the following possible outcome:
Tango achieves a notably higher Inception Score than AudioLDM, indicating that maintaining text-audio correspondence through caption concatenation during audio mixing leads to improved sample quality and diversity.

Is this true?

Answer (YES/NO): NO